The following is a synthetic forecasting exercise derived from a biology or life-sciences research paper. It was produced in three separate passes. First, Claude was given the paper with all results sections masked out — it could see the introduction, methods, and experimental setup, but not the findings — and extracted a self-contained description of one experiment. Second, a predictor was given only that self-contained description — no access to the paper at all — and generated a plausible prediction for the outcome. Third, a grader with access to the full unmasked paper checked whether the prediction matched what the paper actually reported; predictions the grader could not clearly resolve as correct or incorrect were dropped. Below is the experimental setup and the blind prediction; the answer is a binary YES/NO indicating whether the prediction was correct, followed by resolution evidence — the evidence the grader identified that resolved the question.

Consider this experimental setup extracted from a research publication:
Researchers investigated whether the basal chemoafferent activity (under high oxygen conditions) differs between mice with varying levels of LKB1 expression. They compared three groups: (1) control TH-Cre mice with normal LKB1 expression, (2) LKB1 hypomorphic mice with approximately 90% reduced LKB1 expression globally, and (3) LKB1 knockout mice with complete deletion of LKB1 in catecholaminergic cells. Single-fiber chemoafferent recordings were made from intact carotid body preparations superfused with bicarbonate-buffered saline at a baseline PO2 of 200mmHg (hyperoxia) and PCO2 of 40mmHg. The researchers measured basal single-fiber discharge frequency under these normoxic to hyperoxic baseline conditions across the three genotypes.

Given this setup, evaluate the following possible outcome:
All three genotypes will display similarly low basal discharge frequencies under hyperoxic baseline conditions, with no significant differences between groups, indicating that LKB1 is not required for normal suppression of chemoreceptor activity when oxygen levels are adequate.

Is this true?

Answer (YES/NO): NO